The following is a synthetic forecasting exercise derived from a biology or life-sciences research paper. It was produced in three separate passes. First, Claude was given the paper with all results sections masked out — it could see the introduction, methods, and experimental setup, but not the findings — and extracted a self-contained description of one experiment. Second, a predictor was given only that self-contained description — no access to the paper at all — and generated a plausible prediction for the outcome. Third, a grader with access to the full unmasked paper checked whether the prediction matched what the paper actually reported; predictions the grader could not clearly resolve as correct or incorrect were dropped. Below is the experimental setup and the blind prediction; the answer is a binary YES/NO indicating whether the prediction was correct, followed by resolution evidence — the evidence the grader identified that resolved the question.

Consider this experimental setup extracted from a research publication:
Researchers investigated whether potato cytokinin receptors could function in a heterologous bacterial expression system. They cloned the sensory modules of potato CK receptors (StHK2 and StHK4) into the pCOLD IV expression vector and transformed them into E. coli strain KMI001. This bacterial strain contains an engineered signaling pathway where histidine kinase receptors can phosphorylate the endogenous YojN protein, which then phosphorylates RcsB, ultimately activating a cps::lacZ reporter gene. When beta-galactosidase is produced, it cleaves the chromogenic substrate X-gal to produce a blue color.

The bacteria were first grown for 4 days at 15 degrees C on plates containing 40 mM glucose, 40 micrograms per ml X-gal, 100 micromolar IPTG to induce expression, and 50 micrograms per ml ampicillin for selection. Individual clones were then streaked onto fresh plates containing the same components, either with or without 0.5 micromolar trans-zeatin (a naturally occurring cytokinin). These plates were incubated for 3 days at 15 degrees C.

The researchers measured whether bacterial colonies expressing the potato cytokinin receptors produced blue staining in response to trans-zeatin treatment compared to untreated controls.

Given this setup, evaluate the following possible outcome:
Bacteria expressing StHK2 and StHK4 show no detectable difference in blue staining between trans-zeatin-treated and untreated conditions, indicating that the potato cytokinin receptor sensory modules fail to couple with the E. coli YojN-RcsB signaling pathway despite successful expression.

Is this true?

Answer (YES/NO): NO